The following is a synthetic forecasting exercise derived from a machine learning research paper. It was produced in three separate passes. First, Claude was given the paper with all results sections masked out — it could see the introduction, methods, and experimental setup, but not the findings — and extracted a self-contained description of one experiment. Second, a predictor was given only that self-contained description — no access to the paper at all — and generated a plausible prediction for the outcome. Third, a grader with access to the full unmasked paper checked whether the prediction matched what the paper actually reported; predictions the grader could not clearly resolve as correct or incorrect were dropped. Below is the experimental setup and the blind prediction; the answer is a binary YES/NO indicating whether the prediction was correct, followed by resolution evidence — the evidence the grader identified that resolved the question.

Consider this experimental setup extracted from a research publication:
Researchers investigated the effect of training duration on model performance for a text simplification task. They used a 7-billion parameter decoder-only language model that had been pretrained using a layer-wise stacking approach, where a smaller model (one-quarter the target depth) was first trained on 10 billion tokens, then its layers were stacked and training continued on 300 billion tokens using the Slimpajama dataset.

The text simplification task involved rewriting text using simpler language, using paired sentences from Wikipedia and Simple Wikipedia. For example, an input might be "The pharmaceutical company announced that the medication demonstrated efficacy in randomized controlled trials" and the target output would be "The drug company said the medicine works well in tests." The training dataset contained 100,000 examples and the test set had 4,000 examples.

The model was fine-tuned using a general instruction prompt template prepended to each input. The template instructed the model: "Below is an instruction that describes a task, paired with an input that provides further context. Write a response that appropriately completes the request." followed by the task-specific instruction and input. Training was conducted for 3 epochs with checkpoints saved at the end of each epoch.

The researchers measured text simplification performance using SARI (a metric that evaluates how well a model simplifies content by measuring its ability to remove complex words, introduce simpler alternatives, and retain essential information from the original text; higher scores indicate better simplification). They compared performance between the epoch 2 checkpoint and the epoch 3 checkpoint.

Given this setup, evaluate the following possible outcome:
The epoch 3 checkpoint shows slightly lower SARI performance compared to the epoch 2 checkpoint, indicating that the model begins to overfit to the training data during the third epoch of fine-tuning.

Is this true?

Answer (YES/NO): YES